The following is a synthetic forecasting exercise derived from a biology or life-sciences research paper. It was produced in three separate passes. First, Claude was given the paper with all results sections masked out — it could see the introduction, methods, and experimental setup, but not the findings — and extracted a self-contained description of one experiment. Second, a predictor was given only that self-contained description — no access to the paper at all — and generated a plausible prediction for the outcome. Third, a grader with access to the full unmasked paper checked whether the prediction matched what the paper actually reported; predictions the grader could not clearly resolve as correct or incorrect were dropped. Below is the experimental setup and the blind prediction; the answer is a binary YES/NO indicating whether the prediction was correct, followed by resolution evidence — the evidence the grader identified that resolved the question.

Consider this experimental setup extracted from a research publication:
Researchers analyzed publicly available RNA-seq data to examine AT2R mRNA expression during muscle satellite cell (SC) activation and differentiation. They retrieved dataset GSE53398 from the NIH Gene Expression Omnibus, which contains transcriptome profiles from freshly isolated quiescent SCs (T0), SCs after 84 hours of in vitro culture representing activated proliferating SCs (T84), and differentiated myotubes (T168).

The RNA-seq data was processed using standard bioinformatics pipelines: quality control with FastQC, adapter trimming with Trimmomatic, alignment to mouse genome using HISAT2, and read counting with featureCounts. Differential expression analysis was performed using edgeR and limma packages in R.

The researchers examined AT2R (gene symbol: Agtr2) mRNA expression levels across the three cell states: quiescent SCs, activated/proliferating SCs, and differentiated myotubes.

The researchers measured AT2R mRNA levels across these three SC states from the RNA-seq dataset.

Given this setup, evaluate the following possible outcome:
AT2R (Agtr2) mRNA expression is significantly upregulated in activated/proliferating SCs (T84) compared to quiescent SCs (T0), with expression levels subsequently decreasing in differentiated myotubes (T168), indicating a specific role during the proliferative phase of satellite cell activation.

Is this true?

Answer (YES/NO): NO